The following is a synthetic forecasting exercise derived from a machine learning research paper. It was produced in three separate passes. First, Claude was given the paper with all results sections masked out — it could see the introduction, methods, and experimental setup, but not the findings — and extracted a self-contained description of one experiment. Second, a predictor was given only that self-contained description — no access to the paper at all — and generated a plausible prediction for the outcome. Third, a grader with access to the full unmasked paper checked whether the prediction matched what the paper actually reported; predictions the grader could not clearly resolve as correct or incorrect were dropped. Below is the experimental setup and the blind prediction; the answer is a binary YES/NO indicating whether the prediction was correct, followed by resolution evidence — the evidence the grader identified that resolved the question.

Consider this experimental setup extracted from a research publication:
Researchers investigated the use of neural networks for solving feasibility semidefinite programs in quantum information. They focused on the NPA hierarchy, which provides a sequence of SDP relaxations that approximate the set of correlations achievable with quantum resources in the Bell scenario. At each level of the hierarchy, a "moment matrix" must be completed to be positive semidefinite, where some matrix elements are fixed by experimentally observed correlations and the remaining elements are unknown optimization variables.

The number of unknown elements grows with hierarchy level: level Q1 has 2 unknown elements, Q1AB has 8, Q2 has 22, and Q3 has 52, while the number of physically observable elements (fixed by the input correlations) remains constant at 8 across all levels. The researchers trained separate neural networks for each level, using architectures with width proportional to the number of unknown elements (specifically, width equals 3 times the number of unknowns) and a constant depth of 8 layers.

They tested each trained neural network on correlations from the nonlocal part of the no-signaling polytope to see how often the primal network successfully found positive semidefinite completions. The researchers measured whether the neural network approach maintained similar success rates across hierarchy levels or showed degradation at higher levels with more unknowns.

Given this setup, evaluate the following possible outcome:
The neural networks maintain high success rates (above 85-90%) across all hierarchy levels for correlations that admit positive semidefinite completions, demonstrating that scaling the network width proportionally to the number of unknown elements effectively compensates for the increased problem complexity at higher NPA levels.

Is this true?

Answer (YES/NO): NO